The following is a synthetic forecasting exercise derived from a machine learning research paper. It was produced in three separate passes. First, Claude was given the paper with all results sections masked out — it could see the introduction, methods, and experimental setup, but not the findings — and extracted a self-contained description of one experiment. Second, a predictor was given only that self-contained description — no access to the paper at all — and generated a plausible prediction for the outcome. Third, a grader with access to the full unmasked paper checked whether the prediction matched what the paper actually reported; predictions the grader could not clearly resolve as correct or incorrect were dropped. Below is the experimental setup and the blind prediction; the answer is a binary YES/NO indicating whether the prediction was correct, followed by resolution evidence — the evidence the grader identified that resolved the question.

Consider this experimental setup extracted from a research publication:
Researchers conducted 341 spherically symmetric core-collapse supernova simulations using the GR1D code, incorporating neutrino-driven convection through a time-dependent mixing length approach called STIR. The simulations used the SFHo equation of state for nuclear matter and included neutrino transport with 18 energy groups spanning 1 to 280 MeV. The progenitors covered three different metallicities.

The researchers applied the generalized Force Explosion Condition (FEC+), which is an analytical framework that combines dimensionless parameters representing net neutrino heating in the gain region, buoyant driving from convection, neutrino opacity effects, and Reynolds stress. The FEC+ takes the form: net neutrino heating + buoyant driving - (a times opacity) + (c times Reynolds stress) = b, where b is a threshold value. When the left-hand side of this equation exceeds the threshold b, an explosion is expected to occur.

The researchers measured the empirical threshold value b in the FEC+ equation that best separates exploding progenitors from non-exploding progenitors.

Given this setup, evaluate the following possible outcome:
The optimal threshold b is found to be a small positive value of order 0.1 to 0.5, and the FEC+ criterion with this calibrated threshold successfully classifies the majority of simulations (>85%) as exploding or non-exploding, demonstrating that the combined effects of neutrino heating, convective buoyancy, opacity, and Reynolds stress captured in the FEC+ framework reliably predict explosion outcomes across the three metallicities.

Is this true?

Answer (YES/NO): YES